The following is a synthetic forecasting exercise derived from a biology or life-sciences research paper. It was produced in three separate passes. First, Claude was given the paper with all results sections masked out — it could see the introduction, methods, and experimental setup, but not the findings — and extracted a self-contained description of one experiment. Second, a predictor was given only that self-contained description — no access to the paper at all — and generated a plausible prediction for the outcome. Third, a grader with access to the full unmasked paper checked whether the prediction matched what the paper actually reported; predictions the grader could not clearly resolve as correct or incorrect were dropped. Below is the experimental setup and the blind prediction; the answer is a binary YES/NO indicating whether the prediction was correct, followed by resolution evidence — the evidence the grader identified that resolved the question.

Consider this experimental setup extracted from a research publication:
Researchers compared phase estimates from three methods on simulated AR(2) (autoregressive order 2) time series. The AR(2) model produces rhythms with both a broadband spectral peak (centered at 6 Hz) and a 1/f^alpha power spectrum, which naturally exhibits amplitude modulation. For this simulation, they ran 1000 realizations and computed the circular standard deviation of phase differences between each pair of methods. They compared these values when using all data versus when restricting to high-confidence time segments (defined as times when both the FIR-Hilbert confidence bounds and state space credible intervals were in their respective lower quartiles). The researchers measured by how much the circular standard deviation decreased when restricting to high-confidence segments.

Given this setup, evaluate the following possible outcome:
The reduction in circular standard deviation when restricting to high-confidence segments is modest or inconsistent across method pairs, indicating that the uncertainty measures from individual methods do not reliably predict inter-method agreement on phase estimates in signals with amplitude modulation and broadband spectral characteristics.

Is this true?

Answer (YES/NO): NO